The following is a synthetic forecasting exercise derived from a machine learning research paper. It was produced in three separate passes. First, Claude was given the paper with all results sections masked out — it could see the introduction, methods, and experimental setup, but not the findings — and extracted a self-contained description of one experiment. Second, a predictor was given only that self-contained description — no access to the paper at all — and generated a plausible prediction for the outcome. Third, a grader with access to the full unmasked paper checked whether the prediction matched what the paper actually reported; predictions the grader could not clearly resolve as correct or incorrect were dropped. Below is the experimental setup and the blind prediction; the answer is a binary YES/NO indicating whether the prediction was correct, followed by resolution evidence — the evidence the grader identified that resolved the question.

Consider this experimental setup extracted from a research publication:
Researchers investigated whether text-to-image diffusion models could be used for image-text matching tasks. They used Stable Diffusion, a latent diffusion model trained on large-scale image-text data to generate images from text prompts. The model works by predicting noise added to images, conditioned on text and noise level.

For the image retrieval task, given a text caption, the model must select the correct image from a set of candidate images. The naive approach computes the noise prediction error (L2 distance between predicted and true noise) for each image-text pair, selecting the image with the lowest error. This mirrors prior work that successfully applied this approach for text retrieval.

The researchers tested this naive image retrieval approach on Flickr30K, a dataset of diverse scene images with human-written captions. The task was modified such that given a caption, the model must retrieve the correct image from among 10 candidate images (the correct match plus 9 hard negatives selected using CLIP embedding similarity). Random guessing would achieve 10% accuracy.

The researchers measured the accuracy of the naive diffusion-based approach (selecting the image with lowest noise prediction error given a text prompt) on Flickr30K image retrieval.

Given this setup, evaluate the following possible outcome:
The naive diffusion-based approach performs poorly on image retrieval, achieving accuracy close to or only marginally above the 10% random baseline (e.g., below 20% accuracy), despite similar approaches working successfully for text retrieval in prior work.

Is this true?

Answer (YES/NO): YES